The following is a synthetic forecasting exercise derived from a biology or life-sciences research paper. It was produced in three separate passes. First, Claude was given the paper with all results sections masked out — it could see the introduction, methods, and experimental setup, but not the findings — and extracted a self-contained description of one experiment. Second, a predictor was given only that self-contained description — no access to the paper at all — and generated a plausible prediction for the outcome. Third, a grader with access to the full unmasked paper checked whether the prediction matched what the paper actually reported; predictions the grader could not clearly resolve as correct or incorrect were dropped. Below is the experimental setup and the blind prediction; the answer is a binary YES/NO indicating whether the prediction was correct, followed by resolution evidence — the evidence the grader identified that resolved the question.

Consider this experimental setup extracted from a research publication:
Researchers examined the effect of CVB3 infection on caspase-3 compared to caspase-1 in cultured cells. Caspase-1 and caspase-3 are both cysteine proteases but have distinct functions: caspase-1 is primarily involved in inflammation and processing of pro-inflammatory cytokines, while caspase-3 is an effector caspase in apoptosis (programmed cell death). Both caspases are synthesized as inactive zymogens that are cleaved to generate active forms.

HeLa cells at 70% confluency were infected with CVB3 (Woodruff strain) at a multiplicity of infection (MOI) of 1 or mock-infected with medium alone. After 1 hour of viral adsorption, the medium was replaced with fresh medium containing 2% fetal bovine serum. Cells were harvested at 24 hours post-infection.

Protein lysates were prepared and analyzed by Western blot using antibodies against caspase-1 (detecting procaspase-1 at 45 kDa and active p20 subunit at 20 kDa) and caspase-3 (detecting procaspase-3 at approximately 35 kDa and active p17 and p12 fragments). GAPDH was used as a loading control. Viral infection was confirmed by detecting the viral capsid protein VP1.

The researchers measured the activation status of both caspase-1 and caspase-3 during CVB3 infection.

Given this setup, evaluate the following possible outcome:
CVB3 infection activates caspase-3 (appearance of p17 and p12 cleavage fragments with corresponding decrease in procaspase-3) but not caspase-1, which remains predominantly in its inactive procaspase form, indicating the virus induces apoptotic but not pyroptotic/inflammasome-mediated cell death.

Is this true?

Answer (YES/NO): NO